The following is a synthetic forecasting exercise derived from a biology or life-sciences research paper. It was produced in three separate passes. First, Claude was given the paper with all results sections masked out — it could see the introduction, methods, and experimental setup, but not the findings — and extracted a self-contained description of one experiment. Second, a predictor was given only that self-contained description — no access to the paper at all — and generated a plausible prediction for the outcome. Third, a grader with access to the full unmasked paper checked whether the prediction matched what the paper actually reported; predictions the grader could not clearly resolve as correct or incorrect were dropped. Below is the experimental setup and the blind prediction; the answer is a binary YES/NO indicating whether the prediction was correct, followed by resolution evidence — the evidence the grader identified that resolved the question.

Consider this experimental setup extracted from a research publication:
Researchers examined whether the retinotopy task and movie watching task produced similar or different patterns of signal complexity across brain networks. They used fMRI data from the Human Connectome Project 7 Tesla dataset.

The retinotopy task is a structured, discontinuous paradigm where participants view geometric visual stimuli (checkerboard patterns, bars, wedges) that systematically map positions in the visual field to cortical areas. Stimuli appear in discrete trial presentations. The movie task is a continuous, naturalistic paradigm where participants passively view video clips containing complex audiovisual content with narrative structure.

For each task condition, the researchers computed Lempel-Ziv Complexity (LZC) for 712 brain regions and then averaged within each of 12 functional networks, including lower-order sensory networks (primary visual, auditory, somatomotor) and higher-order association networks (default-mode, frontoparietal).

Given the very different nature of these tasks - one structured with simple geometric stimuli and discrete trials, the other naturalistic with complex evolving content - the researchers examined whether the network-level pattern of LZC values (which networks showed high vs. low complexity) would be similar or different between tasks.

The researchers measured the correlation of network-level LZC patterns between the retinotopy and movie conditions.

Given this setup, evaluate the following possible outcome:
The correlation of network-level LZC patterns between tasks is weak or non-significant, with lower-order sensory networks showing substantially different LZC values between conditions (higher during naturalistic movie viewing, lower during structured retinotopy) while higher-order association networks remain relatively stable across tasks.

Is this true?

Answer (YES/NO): NO